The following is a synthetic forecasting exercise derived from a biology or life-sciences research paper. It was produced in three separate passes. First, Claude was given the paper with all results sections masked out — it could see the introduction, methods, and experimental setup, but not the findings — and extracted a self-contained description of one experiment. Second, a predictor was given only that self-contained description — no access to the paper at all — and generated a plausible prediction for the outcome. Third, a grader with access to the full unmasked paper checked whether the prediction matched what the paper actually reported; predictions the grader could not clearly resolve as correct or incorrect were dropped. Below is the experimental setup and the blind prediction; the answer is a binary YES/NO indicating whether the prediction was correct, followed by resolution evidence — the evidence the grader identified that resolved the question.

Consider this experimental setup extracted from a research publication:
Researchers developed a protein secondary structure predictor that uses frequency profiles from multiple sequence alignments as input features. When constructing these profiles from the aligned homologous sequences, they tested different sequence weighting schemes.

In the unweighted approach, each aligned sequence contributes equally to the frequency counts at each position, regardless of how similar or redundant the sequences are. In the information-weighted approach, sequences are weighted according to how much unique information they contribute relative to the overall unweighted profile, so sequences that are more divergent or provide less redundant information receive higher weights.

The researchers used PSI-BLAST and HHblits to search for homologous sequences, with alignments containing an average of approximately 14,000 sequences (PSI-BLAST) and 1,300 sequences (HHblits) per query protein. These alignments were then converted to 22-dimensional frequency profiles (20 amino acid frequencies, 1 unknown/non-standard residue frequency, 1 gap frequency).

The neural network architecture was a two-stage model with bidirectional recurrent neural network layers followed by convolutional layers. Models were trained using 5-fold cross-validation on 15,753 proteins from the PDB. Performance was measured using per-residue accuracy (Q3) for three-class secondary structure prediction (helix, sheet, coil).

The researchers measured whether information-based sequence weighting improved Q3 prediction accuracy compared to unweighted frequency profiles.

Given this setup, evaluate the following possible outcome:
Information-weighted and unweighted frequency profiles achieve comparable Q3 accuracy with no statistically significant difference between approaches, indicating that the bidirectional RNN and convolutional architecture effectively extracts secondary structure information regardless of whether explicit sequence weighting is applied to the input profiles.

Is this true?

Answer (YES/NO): NO